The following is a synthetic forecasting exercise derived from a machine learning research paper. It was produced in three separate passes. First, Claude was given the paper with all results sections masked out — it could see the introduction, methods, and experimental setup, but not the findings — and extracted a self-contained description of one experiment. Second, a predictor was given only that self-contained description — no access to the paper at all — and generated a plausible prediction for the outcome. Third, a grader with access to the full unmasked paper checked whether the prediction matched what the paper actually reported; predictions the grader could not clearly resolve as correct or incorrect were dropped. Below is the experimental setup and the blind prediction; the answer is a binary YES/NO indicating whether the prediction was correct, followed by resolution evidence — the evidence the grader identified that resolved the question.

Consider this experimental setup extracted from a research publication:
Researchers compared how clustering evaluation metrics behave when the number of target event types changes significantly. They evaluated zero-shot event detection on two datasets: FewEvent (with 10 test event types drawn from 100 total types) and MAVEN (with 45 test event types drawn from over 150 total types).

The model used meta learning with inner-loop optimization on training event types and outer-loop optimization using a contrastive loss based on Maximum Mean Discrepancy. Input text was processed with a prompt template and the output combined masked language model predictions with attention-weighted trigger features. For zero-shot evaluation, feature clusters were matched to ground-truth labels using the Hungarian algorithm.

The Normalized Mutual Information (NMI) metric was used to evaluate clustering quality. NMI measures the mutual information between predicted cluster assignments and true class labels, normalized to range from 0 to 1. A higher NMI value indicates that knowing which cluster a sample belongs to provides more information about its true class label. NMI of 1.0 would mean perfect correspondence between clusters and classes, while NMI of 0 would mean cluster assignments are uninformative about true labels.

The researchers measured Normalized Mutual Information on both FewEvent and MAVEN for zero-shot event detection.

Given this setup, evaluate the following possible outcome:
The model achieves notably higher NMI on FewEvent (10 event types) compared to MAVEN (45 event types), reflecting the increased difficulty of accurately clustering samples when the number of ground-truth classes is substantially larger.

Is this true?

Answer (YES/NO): YES